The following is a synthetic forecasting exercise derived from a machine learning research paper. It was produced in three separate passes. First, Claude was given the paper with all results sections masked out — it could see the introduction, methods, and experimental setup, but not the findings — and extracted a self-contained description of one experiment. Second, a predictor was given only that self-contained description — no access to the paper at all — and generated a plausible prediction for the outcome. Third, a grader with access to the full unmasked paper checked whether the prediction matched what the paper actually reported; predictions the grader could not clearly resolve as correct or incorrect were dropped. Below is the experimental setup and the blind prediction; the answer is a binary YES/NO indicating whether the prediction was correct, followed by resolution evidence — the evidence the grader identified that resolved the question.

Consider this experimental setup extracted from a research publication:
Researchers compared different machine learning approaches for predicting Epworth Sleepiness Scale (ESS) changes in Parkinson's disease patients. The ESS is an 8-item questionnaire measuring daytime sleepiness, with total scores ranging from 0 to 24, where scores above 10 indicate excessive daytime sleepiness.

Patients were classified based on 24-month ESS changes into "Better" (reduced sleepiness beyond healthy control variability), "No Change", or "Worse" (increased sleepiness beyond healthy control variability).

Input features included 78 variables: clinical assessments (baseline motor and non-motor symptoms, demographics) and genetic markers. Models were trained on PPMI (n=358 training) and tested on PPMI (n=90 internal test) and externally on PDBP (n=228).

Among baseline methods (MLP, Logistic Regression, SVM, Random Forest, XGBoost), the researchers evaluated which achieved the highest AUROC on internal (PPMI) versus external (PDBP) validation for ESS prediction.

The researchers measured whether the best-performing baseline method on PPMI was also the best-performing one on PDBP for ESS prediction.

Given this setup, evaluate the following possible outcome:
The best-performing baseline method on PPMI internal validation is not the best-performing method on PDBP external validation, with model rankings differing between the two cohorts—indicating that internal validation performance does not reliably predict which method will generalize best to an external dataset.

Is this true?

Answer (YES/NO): YES